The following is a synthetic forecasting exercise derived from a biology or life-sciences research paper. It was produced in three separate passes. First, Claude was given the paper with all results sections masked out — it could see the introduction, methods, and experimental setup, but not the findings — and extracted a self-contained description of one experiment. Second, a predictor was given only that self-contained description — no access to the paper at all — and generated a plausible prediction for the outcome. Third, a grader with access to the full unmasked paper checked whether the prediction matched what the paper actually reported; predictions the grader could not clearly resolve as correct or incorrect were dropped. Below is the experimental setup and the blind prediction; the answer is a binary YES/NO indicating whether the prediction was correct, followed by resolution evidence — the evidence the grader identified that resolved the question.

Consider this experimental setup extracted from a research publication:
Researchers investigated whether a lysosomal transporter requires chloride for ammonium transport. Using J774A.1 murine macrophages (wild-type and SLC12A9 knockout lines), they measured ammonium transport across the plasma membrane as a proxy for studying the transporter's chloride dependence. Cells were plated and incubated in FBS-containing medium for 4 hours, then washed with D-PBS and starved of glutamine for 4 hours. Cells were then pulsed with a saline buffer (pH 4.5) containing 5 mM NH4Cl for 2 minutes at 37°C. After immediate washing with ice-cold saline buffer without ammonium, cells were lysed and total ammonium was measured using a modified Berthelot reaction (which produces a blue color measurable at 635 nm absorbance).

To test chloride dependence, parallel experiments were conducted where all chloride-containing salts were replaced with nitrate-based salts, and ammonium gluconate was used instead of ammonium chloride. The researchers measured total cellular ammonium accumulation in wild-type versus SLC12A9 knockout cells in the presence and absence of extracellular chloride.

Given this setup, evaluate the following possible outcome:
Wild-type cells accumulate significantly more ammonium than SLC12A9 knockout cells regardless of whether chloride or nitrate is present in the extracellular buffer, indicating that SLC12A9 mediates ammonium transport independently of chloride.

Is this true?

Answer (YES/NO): NO